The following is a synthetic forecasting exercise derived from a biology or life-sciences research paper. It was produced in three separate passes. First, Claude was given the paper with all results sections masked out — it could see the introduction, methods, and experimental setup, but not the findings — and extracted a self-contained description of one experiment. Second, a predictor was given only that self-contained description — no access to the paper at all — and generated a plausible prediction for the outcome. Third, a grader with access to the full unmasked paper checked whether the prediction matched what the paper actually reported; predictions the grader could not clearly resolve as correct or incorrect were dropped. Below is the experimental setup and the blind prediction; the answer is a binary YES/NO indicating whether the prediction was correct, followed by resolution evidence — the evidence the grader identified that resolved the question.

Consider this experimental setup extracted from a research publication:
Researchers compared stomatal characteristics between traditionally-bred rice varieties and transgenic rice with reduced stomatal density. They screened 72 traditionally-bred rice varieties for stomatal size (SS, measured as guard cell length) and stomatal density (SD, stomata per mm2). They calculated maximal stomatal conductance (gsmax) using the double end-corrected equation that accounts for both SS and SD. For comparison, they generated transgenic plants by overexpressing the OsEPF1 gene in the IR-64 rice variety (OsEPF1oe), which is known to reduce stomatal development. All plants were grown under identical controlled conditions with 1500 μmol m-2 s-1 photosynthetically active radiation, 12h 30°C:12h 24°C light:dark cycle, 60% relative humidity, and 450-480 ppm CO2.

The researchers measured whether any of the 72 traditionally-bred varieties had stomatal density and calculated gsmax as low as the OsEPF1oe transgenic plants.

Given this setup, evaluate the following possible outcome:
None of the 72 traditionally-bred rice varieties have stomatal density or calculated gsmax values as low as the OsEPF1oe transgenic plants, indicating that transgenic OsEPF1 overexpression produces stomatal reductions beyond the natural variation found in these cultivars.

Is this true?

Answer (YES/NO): YES